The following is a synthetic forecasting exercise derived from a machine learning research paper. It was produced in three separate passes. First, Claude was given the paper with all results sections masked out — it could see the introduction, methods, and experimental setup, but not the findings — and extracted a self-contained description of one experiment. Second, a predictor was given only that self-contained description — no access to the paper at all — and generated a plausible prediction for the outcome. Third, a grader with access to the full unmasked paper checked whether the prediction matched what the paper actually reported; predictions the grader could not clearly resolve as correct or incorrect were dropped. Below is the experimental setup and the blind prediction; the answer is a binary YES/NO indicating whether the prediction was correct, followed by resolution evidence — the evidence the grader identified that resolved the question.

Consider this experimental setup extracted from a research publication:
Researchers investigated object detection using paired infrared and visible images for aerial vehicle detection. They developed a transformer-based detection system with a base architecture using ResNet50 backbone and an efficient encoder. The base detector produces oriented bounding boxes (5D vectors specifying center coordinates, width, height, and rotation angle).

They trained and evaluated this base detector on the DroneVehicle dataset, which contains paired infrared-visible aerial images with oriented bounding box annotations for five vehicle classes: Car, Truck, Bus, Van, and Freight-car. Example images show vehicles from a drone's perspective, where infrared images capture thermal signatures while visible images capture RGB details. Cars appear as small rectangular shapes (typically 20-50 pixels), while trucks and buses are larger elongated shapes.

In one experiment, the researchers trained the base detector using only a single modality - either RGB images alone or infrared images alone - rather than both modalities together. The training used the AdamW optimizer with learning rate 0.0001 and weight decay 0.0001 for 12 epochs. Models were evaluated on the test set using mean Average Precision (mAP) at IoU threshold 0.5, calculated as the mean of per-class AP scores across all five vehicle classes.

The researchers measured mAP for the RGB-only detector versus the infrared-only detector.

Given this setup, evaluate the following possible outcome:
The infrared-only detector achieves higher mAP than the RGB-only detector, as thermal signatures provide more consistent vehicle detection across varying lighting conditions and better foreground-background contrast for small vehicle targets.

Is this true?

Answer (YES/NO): YES